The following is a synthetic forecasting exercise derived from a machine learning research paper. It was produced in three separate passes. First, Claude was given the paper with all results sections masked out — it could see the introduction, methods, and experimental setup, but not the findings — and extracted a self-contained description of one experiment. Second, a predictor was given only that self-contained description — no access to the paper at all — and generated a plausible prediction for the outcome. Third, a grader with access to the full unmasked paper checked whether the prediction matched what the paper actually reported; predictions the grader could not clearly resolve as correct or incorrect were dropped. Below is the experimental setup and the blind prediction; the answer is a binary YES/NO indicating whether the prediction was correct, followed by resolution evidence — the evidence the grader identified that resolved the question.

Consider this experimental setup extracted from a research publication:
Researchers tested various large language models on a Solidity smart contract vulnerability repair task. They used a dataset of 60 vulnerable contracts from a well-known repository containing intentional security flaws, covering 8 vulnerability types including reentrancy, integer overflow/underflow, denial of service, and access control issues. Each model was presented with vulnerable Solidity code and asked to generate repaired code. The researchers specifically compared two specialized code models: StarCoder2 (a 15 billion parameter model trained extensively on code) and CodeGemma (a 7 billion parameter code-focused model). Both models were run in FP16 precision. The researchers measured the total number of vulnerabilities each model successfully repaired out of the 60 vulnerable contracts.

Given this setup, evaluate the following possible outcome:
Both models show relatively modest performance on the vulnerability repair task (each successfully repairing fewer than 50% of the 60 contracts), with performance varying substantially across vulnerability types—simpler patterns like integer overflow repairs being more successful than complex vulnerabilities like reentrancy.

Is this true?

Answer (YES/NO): NO